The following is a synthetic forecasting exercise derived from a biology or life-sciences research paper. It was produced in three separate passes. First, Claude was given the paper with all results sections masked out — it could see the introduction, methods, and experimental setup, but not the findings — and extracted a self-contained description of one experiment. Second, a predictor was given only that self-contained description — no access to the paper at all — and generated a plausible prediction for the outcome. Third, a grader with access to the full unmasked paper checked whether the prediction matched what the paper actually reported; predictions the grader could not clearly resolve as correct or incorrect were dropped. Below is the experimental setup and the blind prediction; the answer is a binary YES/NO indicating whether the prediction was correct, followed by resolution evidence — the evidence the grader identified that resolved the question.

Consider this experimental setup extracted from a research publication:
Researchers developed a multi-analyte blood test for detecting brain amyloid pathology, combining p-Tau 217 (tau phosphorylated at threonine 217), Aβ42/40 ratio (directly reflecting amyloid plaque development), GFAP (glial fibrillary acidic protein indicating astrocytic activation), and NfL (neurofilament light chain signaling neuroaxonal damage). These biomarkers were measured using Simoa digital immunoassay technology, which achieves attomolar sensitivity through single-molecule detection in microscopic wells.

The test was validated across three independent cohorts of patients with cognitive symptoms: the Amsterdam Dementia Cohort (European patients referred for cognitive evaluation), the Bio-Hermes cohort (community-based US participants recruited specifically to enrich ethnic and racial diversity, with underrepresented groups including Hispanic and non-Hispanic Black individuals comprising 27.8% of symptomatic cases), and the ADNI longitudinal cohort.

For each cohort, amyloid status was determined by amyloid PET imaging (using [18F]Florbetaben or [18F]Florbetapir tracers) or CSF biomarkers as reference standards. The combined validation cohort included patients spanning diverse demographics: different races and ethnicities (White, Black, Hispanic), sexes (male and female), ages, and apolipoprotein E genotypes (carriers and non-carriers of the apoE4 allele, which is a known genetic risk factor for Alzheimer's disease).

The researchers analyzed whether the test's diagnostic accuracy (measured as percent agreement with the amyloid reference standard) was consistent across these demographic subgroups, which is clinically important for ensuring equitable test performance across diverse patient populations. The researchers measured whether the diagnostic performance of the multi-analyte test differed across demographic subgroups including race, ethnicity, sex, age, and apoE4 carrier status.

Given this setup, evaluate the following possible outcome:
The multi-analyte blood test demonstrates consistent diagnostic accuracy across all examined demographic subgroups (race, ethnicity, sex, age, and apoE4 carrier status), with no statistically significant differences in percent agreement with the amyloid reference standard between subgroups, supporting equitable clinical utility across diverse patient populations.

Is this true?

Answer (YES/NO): YES